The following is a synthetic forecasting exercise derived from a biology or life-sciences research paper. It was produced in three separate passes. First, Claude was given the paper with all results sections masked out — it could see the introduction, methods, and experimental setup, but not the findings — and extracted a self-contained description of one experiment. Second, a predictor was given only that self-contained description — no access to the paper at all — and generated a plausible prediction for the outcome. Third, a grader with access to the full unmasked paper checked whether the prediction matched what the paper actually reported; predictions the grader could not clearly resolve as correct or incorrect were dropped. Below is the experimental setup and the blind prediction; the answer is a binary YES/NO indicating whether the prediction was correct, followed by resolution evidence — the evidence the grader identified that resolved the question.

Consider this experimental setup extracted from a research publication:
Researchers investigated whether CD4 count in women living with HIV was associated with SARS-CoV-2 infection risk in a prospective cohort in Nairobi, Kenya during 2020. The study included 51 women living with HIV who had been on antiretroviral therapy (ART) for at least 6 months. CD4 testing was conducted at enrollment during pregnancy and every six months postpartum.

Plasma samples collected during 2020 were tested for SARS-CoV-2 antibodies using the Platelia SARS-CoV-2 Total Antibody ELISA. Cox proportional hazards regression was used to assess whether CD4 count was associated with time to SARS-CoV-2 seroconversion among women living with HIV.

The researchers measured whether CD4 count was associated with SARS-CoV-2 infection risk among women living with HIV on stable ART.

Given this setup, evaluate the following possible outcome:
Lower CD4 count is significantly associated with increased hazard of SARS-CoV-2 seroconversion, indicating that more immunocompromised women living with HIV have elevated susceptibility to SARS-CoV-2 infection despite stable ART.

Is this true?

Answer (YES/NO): NO